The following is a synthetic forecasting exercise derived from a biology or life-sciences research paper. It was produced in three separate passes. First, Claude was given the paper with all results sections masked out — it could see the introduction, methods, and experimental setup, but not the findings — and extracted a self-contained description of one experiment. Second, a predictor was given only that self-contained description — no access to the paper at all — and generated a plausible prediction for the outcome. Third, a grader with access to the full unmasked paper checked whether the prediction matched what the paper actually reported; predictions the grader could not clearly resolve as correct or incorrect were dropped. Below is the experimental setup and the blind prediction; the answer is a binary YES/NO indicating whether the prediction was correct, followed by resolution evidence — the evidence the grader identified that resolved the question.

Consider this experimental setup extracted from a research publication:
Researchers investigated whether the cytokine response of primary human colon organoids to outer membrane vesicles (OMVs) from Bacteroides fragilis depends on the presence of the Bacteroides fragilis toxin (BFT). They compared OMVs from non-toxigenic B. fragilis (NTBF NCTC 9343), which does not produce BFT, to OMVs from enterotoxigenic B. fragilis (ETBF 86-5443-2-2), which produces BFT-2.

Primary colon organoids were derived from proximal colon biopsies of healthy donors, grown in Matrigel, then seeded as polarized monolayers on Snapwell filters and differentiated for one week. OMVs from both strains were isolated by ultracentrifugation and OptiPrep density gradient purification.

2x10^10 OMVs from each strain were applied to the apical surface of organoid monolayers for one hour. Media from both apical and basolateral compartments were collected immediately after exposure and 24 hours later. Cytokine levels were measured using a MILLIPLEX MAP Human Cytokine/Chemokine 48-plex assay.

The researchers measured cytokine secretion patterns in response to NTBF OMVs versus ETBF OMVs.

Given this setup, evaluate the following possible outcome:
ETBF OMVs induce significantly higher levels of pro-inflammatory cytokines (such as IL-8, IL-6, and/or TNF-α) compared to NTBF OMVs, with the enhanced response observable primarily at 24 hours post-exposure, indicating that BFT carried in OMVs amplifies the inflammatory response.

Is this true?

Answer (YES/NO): NO